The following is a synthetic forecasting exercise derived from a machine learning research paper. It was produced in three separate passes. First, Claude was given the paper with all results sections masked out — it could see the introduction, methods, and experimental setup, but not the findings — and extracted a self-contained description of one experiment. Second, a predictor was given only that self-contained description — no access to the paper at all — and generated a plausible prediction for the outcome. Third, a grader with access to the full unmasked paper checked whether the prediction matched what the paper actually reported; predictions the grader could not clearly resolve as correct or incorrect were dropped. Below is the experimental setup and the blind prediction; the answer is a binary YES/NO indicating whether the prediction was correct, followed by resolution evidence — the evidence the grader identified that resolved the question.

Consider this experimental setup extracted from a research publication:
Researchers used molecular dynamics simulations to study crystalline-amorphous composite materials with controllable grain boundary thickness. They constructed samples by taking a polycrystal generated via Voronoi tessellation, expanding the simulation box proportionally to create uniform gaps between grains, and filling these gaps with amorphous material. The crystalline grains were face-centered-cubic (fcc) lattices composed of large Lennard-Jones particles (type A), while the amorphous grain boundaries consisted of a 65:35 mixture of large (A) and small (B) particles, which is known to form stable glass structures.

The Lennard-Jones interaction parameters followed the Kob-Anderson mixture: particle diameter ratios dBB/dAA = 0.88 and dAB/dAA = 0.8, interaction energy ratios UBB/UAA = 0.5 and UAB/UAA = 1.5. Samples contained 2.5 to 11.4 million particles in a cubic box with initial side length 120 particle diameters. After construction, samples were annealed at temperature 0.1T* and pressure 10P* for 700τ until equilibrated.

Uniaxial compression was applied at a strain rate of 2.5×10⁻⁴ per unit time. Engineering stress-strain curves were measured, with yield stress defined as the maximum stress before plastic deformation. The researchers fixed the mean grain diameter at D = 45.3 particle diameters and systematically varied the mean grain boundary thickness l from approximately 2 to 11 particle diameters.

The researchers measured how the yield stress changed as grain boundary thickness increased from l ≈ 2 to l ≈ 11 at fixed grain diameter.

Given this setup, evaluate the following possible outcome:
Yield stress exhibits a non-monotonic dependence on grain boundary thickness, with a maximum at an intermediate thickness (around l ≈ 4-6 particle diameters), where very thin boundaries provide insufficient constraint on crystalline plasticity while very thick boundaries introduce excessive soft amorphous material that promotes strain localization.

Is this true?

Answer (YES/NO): YES